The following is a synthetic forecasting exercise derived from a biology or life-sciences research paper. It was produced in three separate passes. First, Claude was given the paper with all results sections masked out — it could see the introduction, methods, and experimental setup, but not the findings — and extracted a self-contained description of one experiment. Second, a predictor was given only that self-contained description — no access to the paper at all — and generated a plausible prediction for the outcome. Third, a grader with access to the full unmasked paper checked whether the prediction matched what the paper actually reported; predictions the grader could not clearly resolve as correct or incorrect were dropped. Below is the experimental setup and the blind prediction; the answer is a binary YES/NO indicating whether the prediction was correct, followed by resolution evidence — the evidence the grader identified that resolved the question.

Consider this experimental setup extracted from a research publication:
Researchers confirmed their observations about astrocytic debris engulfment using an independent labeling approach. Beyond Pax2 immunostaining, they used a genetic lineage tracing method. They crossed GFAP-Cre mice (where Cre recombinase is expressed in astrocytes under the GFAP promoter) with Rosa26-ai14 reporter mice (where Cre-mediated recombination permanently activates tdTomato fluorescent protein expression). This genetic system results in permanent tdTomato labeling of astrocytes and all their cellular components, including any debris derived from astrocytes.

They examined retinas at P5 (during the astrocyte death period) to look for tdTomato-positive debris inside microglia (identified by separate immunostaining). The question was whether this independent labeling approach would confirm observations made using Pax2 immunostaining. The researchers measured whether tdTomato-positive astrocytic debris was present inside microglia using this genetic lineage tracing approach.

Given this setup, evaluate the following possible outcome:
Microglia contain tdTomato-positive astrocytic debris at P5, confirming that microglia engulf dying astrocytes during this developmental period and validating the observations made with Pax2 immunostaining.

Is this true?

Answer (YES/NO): YES